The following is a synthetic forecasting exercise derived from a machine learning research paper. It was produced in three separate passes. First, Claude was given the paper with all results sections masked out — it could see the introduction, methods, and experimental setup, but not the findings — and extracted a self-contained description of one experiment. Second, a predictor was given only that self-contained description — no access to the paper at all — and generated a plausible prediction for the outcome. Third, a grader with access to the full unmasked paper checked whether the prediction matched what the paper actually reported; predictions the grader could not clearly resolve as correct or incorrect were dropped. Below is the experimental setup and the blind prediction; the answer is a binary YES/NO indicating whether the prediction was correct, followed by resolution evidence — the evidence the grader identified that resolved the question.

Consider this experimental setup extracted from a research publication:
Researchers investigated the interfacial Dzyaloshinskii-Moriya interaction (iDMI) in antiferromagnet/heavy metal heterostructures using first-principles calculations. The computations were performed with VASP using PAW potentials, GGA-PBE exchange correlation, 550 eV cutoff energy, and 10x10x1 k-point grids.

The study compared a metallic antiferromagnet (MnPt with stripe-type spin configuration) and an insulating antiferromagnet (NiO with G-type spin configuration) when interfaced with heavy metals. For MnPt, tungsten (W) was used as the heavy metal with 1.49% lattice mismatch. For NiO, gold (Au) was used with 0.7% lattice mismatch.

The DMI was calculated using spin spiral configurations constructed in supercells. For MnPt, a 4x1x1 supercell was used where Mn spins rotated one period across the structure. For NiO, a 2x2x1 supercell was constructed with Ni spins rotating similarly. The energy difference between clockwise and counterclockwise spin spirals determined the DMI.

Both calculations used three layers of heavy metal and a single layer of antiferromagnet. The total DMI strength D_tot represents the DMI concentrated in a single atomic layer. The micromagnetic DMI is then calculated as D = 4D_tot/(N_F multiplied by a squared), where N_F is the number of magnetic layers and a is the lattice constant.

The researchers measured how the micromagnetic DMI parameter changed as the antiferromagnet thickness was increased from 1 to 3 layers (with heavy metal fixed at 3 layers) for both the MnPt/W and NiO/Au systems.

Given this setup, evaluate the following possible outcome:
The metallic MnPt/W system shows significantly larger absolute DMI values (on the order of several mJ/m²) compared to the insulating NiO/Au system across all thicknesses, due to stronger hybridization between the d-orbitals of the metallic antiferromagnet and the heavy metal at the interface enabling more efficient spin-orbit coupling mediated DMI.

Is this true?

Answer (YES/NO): YES